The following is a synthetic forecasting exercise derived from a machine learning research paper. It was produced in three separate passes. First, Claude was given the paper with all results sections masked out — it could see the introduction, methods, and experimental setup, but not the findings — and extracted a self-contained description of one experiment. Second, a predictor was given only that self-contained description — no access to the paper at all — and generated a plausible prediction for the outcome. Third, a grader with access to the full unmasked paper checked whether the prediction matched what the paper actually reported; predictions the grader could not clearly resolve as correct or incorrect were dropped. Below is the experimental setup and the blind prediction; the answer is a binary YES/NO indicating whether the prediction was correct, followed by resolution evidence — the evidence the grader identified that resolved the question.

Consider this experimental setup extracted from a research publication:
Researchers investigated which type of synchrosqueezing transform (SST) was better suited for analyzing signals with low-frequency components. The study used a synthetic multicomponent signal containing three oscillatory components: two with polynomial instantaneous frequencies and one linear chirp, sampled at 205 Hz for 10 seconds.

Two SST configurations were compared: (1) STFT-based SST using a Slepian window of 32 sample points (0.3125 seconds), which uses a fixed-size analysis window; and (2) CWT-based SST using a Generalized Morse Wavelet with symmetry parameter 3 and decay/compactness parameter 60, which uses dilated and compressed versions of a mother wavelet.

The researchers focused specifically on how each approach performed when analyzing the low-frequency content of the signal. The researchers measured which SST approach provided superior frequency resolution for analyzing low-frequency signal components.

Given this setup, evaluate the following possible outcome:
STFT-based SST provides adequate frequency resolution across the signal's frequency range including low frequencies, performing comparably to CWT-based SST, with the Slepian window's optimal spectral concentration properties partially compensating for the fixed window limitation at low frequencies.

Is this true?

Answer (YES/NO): NO